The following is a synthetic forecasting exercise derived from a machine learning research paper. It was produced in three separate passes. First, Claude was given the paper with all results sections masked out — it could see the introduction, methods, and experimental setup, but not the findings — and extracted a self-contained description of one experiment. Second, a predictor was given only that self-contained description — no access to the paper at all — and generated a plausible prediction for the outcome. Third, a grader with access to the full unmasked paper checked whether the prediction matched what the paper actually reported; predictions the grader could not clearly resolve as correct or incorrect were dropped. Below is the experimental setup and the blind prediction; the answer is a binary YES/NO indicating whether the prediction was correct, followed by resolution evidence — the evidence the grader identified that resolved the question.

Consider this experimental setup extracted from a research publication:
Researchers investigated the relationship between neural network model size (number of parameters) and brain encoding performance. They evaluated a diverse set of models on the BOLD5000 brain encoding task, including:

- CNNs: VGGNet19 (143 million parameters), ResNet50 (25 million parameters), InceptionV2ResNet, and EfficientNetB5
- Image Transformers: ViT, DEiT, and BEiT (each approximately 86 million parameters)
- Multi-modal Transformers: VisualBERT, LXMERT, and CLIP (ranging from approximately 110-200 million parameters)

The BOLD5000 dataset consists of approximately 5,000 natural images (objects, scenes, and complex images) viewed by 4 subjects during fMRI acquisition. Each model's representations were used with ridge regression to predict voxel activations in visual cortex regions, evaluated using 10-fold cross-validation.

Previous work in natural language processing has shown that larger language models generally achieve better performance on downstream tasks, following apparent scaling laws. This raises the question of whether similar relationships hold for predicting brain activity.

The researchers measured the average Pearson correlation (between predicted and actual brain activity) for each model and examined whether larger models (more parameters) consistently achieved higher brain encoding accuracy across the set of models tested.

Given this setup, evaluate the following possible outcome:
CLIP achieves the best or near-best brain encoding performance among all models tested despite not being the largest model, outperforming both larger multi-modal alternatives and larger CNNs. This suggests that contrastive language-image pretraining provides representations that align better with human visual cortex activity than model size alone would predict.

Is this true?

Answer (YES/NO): NO